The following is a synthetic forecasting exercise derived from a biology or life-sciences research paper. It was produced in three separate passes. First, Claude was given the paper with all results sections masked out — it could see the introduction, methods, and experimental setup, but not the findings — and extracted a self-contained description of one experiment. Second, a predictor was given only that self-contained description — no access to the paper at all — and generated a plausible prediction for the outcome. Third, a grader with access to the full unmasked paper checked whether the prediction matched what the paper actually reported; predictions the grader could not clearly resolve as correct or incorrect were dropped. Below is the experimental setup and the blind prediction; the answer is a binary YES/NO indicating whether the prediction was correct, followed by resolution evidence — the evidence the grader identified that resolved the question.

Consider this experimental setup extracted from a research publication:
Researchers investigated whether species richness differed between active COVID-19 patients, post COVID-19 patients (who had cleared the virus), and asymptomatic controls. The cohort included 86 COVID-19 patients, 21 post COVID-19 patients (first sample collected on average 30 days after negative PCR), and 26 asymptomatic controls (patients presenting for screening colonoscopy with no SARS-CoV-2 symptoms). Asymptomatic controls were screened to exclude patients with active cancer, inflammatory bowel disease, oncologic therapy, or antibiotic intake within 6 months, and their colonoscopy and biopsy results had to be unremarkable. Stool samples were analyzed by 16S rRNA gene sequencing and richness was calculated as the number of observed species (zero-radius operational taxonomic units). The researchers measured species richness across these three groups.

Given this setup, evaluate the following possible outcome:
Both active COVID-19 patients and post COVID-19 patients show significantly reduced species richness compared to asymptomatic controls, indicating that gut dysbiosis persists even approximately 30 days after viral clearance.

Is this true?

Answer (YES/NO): YES